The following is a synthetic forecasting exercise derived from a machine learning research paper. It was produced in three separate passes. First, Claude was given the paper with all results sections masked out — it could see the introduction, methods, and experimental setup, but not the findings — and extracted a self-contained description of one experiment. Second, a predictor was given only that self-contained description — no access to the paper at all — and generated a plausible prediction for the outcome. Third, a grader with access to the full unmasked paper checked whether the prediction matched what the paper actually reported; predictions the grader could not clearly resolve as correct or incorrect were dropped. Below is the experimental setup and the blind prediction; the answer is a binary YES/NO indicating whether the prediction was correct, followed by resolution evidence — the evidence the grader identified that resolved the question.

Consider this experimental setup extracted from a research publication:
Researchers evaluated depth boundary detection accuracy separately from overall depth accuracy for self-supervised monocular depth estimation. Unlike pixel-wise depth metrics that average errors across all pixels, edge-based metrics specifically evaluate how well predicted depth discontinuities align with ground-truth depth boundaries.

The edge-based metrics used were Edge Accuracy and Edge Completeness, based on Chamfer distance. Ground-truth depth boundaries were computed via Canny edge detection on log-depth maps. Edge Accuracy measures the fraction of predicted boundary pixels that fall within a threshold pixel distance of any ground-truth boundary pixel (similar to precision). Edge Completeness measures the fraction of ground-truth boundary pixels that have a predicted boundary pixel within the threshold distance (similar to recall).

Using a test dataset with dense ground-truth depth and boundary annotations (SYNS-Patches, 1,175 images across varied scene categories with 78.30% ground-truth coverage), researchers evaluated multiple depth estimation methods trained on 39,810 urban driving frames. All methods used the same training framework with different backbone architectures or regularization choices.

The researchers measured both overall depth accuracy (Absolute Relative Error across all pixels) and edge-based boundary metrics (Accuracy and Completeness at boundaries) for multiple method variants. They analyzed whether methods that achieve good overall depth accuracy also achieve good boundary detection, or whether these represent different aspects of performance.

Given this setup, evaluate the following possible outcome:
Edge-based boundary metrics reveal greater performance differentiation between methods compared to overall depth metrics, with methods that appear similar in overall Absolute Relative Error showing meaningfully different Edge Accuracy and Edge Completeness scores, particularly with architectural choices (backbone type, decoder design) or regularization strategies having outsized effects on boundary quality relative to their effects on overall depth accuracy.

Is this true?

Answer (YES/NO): NO